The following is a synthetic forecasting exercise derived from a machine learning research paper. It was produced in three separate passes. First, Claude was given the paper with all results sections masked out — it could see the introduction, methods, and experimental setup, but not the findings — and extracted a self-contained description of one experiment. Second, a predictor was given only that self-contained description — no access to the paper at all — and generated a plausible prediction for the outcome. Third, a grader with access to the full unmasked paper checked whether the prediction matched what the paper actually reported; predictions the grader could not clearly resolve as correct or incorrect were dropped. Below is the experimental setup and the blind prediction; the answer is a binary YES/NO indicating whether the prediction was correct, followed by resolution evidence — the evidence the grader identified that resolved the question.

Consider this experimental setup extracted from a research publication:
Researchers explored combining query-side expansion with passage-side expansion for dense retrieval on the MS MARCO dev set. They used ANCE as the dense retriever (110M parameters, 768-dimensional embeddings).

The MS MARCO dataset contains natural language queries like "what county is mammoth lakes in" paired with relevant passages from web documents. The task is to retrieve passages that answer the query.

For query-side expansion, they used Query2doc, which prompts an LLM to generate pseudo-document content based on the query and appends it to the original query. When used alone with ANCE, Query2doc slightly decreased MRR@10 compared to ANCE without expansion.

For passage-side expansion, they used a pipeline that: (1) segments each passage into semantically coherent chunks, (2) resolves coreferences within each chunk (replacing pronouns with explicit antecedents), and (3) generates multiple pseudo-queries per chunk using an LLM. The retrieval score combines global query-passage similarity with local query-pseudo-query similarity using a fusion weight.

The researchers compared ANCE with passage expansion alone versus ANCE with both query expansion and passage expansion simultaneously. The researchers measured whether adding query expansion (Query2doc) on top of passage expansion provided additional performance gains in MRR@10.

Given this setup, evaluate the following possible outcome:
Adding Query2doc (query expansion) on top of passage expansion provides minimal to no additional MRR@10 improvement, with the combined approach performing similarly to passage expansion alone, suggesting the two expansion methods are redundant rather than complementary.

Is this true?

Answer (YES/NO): NO